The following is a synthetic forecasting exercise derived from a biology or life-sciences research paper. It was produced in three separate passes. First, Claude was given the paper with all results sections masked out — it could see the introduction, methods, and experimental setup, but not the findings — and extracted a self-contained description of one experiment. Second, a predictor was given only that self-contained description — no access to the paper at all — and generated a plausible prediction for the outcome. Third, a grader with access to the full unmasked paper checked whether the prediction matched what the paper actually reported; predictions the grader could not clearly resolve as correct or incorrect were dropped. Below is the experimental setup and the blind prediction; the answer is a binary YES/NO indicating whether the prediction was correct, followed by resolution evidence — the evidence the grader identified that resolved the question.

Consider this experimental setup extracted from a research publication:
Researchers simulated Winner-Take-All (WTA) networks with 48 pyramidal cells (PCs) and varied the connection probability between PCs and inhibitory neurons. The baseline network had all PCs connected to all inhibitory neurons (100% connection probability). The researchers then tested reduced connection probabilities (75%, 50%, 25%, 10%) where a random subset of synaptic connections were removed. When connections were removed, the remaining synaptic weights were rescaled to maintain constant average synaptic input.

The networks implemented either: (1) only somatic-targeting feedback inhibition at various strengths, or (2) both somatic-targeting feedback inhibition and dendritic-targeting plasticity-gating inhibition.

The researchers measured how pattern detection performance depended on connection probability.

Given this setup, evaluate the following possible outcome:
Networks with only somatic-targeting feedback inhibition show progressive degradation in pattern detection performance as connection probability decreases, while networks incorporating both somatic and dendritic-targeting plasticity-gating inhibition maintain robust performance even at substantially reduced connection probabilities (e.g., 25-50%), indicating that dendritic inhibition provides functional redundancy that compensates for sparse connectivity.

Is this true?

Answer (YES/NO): NO